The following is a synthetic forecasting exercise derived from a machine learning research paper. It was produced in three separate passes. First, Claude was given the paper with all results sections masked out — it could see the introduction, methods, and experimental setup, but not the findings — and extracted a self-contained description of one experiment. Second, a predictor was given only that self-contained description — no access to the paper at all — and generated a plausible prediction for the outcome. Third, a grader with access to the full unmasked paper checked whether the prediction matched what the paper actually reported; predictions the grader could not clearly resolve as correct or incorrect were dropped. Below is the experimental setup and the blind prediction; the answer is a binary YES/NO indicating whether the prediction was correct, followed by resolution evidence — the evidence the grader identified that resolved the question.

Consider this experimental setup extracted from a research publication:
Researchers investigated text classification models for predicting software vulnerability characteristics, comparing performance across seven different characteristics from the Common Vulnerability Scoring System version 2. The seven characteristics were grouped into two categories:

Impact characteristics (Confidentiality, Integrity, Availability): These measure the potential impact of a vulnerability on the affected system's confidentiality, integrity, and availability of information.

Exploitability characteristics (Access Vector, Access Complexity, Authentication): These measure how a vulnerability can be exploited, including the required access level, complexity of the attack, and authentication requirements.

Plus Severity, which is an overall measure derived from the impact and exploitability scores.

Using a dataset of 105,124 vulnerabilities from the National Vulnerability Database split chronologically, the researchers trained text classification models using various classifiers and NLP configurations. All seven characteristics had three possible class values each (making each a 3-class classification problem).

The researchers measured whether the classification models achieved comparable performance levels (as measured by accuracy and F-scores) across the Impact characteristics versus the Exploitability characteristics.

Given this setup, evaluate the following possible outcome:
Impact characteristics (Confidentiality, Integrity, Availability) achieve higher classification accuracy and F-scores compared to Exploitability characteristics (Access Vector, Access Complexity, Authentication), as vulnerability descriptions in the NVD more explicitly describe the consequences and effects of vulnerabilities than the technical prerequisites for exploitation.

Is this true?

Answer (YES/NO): NO